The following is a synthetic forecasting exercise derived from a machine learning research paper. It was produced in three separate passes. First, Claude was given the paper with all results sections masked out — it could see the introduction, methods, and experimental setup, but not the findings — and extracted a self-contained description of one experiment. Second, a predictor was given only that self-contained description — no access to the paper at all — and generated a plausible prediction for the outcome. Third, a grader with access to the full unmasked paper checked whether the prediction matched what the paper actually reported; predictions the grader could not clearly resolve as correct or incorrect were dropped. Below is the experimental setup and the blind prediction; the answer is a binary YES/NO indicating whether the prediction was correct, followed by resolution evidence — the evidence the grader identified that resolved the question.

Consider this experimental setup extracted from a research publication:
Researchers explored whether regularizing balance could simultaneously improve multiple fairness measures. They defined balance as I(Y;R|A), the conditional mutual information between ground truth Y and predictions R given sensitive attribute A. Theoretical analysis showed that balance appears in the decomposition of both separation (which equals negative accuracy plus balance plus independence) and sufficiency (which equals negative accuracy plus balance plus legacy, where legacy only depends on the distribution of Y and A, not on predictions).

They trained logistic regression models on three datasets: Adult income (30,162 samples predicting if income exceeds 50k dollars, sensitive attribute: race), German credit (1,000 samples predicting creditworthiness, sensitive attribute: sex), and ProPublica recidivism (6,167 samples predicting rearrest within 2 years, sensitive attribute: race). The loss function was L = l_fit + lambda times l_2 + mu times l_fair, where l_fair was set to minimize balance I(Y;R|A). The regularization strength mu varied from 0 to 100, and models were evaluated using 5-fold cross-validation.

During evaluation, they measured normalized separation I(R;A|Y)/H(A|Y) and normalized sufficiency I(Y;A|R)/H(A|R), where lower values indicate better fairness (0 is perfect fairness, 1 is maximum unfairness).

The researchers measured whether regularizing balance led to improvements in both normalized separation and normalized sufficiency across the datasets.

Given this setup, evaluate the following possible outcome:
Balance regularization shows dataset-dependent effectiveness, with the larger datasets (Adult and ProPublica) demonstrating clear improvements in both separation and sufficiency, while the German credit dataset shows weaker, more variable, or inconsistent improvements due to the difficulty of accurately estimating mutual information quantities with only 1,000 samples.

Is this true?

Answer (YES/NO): NO